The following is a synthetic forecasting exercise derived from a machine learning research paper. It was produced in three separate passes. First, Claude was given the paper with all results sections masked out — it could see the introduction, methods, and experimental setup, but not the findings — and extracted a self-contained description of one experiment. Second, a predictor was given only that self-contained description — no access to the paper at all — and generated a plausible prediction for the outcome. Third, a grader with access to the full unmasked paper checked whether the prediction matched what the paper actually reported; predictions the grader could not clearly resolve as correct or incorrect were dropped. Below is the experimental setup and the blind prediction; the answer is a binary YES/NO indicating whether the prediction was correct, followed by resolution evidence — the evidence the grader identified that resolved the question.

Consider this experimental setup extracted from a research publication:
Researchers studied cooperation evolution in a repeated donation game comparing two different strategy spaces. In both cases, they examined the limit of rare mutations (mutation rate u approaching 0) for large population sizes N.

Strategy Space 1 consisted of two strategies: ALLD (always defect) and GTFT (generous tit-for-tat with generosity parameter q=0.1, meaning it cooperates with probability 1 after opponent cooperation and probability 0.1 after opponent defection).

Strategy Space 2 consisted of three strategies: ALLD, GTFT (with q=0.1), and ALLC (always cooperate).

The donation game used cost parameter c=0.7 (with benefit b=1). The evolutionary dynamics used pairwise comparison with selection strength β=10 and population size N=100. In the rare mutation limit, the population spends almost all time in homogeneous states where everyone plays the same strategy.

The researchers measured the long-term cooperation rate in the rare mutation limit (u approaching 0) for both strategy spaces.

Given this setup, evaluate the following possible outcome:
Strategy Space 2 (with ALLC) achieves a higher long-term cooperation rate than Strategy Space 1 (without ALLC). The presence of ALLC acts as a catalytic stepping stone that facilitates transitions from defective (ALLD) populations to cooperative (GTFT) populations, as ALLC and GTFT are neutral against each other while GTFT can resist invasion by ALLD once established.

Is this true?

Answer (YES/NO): NO